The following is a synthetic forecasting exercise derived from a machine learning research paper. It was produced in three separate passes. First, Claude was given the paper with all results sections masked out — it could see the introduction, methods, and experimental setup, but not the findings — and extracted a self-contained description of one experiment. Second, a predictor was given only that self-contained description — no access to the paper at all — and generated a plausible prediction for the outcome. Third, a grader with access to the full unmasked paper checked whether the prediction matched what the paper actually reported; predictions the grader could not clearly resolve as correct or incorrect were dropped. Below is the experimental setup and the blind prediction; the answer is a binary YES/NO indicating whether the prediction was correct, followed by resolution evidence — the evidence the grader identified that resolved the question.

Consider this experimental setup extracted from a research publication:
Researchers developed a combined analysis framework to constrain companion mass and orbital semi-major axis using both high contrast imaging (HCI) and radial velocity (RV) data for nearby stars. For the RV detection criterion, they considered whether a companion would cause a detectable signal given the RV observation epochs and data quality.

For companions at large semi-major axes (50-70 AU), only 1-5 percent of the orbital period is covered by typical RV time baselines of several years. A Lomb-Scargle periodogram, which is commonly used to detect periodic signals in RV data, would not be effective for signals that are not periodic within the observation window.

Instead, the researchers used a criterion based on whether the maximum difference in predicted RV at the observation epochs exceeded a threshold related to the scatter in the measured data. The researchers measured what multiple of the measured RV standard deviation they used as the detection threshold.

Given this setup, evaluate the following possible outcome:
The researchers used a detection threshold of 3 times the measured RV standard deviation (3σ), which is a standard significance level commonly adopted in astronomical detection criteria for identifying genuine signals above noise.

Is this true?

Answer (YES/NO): NO